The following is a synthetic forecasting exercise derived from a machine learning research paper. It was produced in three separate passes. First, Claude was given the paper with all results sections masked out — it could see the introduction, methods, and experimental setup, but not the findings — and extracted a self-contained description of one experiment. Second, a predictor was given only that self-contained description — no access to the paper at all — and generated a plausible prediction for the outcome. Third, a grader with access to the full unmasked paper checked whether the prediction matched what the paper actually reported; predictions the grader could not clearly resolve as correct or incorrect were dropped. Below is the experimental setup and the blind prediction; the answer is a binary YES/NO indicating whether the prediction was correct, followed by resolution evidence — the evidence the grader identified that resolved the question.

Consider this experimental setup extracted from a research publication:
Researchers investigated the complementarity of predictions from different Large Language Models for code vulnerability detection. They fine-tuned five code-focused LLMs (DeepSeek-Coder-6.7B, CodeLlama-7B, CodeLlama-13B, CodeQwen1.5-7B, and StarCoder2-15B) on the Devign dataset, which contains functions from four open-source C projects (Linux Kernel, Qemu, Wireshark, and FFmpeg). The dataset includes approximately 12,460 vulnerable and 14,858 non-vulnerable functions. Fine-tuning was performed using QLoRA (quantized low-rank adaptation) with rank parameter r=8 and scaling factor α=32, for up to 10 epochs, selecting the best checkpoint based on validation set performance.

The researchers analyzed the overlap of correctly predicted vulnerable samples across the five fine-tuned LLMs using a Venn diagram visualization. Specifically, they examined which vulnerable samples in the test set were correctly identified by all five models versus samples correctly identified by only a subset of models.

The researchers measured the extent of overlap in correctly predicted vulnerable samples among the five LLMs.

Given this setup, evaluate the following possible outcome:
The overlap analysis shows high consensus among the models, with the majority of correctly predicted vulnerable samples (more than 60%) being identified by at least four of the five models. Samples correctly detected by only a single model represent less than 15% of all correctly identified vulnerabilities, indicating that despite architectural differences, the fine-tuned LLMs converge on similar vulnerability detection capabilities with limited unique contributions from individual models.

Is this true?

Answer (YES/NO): NO